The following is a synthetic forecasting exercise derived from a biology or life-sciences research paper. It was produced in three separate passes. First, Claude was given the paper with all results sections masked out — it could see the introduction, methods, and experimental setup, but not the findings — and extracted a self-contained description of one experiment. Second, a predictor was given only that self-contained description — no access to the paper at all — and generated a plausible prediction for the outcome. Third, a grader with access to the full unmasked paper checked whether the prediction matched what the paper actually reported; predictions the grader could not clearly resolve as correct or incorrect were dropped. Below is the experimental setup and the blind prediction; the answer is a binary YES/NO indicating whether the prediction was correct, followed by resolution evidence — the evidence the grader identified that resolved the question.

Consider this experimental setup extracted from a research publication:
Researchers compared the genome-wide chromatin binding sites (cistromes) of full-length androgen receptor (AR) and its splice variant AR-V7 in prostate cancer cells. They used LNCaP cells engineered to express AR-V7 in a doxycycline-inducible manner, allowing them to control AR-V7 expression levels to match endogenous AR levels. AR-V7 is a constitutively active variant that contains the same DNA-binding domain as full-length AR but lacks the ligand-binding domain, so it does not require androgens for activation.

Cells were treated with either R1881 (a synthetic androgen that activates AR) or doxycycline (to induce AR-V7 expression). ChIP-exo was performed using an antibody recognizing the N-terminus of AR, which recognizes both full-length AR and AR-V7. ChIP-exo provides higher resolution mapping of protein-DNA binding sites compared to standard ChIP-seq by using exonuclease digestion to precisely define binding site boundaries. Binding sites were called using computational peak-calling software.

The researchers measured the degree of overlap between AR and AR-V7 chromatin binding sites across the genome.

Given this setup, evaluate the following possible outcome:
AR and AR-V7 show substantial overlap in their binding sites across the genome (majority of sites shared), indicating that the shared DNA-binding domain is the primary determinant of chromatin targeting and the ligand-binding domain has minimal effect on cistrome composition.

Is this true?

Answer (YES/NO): NO